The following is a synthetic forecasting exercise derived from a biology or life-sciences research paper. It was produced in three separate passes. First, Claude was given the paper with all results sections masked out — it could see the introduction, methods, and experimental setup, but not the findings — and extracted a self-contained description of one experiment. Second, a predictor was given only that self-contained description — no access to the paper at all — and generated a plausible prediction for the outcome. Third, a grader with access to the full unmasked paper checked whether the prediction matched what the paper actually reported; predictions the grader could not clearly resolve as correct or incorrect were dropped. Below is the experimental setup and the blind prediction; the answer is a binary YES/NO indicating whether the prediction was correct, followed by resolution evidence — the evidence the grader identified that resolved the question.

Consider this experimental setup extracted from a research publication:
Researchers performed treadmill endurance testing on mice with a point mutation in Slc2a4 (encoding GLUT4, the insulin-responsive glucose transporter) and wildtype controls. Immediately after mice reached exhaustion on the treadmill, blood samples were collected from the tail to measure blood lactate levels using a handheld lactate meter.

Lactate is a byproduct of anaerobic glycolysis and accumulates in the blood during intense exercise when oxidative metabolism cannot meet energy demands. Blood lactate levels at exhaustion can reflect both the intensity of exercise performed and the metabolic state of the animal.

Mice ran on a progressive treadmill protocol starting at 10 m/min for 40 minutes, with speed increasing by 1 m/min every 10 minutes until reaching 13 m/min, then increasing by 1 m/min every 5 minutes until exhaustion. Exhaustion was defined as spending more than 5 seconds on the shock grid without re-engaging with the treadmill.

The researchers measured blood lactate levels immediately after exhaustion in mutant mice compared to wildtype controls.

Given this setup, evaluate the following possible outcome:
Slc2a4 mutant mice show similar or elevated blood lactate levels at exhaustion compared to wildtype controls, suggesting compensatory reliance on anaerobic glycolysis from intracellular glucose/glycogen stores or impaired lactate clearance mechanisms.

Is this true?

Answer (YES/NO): NO